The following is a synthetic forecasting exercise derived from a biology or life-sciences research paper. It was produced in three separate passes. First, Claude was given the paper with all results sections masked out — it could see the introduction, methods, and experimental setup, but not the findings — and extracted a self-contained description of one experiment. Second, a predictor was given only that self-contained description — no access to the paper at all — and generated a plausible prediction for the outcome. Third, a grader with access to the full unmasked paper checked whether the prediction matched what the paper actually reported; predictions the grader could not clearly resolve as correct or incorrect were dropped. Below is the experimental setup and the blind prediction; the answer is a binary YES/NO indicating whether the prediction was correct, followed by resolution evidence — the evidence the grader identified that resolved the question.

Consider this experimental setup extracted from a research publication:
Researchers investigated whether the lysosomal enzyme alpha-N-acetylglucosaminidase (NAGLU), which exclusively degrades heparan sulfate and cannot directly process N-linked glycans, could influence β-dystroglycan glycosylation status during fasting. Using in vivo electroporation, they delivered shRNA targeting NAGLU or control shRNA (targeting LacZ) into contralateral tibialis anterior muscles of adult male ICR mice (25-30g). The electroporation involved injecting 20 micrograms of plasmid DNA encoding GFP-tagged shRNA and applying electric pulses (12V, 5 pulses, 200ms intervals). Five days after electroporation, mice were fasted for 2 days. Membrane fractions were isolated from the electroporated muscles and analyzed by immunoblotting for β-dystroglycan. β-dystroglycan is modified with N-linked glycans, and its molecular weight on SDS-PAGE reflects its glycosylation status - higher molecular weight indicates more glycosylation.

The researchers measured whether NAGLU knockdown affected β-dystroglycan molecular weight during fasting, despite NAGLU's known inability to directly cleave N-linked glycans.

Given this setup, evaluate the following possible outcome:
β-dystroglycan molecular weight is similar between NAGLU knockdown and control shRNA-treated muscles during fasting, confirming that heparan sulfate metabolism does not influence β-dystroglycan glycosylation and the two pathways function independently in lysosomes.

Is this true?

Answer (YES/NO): NO